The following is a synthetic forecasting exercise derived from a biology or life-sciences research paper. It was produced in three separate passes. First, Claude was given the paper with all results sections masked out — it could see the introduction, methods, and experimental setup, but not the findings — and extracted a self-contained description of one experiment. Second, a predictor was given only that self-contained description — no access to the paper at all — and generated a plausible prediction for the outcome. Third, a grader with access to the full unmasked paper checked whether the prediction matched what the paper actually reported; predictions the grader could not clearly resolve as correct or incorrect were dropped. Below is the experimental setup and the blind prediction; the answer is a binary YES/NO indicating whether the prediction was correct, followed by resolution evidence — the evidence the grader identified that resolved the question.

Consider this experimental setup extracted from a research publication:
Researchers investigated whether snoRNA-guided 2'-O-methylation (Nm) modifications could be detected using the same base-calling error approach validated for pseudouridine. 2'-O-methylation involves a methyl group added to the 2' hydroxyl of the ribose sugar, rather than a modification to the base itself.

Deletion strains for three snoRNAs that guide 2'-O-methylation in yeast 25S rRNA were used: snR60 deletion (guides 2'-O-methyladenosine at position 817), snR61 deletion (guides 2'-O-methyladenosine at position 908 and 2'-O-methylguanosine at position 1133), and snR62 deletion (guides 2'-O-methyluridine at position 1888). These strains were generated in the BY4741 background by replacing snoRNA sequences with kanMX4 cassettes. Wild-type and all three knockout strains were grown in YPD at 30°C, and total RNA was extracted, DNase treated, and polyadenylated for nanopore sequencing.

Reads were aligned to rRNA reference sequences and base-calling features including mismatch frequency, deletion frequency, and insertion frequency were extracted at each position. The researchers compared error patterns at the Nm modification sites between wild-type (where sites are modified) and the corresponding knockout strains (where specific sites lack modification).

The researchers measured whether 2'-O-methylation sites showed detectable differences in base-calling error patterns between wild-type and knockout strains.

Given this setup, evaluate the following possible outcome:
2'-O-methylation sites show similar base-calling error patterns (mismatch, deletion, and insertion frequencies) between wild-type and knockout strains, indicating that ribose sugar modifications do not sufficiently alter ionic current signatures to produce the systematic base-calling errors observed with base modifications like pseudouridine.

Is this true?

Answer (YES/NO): NO